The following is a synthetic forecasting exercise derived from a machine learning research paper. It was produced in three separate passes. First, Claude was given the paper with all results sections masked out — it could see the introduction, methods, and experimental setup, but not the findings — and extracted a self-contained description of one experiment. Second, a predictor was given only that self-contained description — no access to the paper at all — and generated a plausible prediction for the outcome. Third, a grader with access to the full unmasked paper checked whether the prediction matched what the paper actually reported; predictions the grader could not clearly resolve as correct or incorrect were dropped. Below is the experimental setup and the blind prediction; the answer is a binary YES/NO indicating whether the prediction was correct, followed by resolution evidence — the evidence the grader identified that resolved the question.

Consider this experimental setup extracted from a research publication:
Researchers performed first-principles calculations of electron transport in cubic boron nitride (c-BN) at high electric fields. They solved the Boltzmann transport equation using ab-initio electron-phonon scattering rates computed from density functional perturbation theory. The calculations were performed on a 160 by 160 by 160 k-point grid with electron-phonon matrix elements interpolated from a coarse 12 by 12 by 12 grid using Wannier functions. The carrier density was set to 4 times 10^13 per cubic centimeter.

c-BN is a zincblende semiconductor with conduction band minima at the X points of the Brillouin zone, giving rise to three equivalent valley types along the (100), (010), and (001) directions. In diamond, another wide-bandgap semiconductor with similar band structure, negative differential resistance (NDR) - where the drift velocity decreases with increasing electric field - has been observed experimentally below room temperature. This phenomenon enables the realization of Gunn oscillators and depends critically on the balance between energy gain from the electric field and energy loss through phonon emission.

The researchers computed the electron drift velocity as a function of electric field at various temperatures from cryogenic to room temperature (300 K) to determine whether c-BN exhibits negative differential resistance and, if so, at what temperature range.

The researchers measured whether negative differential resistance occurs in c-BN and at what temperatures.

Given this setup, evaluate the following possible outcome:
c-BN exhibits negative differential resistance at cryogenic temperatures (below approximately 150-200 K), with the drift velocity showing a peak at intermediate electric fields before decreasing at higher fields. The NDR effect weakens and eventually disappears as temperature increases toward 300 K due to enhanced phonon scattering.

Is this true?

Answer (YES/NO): NO